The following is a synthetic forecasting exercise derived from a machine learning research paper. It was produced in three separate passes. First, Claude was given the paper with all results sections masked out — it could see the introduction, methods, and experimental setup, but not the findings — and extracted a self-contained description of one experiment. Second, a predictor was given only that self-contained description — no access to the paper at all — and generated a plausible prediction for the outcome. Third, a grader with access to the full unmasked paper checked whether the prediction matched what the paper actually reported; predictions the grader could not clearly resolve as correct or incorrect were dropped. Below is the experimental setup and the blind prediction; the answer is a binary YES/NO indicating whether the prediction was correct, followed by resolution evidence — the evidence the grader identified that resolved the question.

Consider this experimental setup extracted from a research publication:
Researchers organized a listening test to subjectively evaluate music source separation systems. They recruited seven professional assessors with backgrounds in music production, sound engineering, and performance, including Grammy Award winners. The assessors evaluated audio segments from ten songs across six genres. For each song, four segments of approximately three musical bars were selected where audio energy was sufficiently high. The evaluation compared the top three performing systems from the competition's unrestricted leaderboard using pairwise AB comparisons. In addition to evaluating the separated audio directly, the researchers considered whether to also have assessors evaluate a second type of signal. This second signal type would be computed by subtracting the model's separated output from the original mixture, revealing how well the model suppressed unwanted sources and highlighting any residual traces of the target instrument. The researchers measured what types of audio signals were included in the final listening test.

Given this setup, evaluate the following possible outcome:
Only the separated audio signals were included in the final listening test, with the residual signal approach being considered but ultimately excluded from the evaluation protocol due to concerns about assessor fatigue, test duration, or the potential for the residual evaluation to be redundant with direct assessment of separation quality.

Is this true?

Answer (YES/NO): NO